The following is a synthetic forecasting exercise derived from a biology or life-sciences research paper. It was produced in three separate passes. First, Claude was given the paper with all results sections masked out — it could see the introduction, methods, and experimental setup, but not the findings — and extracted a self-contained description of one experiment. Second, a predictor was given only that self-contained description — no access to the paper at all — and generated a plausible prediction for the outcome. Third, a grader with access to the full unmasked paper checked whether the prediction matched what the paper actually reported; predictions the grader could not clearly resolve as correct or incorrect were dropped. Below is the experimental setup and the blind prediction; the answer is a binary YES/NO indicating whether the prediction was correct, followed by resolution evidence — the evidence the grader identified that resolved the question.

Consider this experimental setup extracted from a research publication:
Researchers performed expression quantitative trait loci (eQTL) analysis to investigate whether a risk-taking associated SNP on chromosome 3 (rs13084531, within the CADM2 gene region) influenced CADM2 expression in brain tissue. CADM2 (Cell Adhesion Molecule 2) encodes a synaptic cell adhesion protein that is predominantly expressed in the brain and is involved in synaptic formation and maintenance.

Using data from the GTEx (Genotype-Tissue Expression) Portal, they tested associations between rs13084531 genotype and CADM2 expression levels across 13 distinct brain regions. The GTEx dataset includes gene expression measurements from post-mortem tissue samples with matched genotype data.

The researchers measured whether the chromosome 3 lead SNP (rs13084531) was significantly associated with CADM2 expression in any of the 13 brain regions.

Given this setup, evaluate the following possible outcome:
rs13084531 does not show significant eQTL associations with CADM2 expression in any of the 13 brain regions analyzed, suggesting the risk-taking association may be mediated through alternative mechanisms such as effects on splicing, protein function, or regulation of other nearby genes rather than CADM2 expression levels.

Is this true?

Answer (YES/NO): NO